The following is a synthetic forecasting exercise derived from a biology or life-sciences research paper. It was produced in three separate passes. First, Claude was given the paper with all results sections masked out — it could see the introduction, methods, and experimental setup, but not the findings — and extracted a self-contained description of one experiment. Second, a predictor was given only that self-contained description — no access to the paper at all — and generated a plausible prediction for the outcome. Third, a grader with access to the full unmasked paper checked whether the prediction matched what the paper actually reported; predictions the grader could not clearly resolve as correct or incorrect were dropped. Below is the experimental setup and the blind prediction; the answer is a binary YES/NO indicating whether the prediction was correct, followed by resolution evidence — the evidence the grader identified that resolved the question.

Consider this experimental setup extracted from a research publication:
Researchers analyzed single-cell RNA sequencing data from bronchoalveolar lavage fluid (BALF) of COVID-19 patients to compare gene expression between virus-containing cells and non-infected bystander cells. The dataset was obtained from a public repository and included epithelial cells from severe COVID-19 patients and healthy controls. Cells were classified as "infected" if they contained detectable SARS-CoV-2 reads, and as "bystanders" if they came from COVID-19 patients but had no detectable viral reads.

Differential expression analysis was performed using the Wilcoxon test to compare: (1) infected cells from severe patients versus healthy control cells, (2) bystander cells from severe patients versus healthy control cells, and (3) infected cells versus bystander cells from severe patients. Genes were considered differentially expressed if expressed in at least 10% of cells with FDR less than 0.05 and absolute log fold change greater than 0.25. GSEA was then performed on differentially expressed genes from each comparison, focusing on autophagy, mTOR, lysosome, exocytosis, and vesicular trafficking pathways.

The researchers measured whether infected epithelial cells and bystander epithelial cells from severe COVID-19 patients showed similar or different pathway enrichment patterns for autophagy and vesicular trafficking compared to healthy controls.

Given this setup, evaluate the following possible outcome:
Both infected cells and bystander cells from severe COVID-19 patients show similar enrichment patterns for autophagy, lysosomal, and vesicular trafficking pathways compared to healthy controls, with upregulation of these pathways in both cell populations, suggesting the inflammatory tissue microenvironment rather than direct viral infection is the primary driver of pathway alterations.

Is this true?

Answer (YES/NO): NO